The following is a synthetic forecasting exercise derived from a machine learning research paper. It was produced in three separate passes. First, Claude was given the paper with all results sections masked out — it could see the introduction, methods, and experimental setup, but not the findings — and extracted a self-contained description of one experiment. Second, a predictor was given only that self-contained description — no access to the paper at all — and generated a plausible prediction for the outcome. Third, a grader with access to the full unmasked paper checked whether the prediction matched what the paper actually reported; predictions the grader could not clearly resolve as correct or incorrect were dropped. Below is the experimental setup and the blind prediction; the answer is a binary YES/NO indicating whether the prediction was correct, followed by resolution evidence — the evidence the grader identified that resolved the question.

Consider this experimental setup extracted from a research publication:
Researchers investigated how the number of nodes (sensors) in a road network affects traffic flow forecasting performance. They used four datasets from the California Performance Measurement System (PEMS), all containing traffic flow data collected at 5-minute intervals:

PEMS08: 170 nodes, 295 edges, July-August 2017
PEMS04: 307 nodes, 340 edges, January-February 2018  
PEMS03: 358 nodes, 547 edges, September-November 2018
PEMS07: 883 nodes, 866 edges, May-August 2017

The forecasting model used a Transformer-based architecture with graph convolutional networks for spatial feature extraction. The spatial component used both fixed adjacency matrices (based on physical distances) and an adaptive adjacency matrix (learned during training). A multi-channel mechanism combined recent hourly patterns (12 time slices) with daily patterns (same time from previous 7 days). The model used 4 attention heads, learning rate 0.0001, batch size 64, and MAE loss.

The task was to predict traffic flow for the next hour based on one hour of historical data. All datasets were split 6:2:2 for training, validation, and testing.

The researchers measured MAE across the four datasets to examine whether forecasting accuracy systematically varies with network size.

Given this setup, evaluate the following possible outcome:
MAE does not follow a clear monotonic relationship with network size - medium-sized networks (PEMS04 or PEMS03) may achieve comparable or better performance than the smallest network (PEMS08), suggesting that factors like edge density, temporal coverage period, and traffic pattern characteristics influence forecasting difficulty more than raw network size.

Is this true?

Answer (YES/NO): NO